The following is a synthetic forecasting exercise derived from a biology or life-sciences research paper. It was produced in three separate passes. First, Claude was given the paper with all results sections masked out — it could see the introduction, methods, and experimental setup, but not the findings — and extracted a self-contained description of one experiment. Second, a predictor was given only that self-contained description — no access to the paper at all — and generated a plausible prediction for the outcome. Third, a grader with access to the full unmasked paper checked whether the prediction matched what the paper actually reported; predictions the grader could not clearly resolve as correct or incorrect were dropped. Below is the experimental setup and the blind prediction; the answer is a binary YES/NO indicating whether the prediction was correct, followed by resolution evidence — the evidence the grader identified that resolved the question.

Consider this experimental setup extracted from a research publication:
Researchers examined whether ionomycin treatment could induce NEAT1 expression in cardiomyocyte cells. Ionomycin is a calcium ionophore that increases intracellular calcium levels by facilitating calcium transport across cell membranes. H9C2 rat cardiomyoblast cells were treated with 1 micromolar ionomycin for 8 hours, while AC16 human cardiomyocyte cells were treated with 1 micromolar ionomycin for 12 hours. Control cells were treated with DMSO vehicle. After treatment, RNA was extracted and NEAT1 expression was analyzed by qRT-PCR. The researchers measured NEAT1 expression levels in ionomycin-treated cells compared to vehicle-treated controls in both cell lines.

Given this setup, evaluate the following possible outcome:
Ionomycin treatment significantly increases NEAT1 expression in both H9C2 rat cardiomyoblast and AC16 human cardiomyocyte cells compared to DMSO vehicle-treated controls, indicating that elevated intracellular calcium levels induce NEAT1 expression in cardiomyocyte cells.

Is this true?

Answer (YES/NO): YES